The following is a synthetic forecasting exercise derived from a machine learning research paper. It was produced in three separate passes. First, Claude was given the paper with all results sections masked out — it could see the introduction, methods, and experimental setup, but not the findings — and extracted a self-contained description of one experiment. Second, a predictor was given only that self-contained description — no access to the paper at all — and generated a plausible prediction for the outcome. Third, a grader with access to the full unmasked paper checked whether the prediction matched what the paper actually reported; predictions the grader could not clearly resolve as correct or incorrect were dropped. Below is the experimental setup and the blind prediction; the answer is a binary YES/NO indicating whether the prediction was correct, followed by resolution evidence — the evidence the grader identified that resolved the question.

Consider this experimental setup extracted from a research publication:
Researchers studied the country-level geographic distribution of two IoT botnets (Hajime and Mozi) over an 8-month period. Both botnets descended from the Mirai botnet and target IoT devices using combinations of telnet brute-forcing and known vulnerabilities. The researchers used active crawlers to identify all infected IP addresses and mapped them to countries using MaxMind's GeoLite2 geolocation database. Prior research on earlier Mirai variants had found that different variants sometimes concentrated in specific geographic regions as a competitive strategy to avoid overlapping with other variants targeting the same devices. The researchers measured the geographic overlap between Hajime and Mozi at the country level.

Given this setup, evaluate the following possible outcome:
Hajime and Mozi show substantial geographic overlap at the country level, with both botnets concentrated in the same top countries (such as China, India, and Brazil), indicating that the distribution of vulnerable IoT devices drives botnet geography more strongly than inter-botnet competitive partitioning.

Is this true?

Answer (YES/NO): NO